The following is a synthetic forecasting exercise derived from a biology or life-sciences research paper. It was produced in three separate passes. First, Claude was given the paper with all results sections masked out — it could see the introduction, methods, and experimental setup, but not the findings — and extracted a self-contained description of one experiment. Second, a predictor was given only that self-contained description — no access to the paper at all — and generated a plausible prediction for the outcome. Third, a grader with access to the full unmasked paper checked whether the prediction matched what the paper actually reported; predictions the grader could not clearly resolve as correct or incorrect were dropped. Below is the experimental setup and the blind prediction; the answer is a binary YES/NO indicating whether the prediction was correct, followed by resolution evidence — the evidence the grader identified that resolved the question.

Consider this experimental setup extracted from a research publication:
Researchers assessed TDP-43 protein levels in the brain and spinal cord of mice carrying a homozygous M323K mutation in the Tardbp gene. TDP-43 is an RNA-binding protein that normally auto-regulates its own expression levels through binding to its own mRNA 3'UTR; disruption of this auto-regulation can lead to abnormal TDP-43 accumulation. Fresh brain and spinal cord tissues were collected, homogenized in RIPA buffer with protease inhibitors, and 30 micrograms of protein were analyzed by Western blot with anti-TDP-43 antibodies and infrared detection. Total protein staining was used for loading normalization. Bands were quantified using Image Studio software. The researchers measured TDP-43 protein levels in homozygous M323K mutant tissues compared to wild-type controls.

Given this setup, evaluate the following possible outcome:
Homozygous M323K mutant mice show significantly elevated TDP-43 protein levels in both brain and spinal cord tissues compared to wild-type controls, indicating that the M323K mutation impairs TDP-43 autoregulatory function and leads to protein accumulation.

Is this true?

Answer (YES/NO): YES